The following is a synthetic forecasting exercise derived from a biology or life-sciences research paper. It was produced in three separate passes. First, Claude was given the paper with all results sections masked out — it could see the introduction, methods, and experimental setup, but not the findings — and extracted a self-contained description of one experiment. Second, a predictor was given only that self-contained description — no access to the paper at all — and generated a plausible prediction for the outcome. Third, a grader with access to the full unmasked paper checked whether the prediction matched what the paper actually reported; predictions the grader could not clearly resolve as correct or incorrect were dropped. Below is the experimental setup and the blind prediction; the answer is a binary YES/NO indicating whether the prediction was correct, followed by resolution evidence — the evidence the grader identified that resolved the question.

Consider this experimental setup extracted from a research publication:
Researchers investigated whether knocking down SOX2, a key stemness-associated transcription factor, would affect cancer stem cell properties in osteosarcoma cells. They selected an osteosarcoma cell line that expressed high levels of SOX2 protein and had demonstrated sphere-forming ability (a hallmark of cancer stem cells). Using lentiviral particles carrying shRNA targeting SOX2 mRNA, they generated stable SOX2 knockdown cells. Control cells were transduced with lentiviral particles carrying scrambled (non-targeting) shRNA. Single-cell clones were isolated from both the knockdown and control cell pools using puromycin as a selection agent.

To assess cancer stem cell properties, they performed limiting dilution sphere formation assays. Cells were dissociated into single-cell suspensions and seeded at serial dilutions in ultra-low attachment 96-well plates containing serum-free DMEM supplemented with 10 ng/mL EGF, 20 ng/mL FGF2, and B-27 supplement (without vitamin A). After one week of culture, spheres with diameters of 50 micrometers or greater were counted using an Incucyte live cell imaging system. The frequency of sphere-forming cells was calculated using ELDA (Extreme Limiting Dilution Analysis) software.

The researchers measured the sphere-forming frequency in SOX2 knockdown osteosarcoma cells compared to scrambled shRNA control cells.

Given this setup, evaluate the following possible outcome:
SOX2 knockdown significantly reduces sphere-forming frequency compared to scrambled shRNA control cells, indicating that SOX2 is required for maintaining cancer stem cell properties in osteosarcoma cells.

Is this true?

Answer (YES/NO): YES